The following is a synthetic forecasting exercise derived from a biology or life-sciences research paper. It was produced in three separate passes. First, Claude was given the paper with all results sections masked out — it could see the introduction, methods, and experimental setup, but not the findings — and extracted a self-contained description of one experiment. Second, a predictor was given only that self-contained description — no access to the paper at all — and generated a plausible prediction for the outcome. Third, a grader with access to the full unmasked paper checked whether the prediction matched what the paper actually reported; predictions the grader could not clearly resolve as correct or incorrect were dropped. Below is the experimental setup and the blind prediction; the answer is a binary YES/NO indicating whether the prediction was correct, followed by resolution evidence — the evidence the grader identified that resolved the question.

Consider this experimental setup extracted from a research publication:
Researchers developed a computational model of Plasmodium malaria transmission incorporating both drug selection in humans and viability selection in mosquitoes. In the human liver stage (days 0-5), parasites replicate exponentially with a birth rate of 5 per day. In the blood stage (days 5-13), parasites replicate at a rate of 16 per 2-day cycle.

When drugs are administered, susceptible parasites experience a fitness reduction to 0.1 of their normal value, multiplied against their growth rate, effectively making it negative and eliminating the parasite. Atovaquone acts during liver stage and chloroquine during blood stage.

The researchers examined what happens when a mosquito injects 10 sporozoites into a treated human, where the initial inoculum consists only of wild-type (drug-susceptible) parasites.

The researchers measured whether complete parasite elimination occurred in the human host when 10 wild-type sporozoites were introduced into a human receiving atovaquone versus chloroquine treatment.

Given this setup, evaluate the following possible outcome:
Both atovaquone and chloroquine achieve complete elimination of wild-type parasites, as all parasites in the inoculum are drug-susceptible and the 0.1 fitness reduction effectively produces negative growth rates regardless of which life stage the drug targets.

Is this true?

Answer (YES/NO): YES